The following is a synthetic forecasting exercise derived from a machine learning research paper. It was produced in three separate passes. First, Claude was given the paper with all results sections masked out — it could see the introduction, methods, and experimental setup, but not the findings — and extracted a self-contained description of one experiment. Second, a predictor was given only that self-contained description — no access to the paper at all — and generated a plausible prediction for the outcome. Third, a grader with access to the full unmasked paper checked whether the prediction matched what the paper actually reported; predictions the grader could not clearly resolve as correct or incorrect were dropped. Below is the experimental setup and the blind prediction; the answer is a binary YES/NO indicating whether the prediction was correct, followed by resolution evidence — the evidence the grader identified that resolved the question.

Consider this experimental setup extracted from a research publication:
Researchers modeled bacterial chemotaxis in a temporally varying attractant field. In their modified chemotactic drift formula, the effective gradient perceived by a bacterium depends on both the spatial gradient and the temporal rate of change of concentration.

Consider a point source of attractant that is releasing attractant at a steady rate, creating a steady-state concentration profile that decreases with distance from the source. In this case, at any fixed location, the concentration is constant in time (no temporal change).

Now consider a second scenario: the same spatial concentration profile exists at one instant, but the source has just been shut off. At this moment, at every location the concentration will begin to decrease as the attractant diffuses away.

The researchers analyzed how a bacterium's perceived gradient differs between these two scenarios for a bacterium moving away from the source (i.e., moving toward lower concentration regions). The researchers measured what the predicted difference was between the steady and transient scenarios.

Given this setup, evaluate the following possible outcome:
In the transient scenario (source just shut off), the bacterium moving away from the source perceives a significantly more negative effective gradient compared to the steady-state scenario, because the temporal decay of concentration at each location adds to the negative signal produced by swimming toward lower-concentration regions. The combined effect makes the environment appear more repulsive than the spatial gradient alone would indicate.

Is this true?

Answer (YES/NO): NO